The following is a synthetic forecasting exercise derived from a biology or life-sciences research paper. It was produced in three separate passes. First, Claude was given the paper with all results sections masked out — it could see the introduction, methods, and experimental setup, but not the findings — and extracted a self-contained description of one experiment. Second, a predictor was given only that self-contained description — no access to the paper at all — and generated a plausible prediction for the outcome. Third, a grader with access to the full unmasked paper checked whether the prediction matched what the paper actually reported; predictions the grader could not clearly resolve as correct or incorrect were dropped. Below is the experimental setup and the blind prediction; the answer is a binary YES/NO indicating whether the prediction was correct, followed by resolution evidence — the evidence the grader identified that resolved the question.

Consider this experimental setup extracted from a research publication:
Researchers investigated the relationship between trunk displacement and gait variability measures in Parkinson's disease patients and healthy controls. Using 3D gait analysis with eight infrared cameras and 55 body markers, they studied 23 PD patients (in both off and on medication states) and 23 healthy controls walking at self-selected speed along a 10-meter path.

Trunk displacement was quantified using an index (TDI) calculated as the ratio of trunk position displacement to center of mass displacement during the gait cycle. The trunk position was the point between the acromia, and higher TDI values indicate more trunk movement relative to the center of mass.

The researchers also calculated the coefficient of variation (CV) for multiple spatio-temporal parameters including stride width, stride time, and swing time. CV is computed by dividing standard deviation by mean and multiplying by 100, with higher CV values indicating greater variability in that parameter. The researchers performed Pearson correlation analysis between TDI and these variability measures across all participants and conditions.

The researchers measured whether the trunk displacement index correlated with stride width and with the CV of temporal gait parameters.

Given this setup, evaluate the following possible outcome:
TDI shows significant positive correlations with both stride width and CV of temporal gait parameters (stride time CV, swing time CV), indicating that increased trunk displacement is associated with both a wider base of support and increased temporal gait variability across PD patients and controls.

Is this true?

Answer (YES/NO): YES